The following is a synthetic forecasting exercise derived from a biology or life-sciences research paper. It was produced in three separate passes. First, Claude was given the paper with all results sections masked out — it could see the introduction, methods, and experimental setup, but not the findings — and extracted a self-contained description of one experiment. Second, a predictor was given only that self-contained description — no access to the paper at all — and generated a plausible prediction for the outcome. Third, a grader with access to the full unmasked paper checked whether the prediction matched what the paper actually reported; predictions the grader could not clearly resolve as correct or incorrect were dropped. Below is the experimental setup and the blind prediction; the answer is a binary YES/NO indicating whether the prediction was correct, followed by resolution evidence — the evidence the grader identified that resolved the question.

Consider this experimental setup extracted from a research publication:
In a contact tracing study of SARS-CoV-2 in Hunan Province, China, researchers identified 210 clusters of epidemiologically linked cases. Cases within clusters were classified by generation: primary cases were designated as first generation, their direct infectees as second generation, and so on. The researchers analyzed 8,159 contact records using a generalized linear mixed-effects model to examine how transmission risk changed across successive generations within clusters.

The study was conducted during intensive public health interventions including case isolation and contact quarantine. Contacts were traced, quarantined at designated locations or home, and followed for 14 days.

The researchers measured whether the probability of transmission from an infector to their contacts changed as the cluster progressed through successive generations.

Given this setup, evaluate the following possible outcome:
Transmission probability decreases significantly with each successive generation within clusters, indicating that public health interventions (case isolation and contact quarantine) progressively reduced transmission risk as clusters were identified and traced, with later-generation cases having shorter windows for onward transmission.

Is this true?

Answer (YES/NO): YES